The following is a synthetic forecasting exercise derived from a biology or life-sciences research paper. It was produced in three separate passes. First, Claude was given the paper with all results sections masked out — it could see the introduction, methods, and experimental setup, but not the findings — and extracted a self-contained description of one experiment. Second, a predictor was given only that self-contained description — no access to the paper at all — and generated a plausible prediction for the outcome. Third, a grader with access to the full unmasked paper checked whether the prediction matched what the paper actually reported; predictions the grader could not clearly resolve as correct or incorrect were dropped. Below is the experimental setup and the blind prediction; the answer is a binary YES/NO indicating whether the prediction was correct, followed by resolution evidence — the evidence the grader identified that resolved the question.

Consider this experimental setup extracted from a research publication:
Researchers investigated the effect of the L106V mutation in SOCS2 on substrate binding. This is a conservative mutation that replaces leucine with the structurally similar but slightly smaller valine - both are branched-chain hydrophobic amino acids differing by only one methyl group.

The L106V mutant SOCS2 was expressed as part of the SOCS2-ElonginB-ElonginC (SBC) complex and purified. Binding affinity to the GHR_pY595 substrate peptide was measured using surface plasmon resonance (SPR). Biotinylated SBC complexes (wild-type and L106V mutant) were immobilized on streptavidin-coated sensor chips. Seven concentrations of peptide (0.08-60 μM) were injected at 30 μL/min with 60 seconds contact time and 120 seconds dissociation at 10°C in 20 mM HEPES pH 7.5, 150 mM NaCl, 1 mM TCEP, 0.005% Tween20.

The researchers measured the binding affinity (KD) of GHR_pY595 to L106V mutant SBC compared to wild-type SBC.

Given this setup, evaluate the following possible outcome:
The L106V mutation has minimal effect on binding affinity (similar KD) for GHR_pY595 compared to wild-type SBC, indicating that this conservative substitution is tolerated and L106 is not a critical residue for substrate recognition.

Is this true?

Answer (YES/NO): YES